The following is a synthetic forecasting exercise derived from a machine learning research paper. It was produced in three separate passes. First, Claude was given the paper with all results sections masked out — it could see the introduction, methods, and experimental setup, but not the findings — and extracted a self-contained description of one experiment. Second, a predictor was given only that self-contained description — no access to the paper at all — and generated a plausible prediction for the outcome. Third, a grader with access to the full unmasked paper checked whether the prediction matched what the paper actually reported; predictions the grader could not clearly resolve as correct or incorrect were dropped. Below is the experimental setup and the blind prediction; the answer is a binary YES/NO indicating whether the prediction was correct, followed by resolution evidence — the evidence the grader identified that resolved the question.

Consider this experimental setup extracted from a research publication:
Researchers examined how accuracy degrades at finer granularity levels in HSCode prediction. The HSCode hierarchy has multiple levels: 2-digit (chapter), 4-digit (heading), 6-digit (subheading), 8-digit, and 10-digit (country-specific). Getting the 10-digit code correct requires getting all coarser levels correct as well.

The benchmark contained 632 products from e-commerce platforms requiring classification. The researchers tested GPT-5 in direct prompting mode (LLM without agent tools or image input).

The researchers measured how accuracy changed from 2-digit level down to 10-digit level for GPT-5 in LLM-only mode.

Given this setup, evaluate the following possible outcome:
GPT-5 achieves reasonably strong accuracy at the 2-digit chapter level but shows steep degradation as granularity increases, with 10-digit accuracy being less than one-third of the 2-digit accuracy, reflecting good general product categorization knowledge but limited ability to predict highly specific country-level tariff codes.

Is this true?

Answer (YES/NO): NO